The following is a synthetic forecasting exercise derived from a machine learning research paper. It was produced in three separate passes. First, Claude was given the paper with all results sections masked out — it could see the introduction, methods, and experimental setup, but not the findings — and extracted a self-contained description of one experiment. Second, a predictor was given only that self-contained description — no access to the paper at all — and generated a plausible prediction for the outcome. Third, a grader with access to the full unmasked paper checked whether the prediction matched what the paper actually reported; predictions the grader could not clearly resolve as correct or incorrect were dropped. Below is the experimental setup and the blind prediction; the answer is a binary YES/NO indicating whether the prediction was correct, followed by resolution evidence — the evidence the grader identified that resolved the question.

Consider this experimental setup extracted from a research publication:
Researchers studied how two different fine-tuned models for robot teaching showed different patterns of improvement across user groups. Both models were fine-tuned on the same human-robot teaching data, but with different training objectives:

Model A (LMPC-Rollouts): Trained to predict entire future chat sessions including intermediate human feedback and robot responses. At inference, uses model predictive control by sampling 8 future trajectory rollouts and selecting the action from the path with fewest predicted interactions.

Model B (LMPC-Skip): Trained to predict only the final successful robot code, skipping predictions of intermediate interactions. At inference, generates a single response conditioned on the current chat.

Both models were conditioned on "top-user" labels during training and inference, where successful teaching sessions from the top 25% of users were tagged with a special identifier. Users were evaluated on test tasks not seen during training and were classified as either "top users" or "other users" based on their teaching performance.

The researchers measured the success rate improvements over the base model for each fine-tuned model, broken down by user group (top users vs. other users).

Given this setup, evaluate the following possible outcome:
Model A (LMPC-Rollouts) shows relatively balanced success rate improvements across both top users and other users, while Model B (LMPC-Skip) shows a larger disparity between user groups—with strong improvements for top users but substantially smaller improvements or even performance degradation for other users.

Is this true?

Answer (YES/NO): NO